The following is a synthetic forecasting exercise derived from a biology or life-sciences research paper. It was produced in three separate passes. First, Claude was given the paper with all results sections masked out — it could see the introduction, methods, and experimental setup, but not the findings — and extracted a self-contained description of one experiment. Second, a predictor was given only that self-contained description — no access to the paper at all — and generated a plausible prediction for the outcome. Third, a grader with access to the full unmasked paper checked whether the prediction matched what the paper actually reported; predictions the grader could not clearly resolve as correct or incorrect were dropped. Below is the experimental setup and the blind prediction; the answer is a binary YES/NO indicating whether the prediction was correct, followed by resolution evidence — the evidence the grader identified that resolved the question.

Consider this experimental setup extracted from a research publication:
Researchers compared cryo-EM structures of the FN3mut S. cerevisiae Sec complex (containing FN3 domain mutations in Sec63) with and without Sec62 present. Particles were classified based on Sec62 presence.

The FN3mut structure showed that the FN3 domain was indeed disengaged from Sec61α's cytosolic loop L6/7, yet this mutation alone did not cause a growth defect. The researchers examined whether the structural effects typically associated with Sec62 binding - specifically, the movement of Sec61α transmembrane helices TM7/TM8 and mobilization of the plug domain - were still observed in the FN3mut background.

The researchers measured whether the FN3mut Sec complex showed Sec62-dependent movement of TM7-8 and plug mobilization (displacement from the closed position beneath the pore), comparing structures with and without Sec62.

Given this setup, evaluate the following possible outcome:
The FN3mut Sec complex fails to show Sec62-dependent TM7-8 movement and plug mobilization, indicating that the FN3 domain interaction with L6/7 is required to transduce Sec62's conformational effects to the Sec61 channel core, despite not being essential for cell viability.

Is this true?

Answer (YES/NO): NO